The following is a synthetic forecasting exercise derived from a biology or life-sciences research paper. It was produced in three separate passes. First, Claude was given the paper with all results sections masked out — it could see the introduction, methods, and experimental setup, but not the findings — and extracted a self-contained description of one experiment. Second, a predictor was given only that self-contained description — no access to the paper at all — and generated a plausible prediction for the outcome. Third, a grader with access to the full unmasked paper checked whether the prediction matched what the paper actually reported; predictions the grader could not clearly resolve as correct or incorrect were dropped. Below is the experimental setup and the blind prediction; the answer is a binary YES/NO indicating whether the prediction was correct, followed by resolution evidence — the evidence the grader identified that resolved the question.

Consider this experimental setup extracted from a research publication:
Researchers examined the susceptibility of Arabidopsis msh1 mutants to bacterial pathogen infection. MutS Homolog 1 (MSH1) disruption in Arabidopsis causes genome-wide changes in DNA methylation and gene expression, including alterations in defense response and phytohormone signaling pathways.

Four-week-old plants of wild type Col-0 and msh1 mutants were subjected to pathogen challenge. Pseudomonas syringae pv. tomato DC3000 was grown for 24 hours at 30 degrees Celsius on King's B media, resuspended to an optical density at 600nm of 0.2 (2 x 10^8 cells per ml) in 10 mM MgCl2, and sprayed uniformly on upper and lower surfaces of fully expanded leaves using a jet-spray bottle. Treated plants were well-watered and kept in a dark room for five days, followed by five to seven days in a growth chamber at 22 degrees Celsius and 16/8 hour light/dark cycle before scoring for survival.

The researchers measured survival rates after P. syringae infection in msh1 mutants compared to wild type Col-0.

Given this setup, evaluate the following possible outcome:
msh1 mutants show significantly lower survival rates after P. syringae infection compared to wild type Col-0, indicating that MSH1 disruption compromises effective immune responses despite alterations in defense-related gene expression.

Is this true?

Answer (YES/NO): YES